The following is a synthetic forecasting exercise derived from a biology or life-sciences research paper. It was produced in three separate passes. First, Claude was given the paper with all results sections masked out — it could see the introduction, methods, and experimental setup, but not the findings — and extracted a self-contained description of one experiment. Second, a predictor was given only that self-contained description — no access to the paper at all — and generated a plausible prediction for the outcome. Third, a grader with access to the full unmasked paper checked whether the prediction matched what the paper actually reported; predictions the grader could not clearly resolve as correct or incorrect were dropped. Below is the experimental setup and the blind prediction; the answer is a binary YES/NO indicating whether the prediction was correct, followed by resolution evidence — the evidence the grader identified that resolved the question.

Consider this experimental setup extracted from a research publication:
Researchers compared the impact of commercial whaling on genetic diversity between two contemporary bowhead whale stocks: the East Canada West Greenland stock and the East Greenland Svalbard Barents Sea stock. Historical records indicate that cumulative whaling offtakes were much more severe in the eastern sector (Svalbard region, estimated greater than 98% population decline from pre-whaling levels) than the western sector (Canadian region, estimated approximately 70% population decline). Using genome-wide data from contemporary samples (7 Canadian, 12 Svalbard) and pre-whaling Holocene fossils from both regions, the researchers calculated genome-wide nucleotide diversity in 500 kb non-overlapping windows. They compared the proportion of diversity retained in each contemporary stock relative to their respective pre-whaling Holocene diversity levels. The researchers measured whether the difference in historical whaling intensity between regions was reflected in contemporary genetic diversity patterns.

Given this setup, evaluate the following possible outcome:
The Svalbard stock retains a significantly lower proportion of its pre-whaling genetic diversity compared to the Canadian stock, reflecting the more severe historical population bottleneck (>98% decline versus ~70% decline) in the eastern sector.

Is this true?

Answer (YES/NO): YES